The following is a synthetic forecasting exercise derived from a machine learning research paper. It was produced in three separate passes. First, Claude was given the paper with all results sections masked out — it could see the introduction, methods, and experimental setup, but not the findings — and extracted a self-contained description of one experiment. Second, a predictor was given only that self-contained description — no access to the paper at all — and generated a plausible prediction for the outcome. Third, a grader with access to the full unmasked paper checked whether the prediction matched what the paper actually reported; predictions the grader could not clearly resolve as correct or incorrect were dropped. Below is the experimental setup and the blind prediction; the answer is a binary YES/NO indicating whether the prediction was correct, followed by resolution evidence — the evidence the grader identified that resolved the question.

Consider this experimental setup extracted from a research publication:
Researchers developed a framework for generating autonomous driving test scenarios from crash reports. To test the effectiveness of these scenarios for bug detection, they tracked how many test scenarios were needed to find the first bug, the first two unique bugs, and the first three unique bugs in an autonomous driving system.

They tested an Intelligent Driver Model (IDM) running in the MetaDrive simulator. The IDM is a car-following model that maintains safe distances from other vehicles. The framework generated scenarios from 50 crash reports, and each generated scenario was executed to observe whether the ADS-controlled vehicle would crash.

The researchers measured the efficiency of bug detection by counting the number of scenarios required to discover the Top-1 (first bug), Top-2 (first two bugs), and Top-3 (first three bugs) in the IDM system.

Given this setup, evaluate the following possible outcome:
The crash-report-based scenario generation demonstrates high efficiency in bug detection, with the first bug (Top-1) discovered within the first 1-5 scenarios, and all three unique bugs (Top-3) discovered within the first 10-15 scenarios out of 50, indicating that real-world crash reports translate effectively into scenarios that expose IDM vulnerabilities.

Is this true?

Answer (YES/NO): NO